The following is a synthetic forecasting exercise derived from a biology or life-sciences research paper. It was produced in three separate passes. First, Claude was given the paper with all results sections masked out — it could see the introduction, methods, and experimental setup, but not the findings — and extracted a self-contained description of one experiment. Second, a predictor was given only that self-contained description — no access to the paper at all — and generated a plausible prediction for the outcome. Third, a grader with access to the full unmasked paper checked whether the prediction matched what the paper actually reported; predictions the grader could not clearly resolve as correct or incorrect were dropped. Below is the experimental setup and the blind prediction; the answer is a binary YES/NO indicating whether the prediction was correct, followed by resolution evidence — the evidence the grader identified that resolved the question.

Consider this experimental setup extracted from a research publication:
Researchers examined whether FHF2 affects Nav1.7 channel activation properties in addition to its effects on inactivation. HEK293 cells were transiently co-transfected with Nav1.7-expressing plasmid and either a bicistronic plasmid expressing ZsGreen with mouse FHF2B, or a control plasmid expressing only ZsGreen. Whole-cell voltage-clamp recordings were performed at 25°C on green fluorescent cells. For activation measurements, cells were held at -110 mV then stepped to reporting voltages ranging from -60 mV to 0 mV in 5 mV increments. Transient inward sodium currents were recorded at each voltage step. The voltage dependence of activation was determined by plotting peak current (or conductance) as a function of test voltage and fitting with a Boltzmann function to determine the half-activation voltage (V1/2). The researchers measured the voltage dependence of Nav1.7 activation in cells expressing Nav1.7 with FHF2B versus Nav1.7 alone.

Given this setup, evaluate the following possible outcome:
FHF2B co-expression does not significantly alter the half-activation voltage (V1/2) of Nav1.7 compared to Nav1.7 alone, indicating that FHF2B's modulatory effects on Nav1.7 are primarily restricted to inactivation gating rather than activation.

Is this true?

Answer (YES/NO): YES